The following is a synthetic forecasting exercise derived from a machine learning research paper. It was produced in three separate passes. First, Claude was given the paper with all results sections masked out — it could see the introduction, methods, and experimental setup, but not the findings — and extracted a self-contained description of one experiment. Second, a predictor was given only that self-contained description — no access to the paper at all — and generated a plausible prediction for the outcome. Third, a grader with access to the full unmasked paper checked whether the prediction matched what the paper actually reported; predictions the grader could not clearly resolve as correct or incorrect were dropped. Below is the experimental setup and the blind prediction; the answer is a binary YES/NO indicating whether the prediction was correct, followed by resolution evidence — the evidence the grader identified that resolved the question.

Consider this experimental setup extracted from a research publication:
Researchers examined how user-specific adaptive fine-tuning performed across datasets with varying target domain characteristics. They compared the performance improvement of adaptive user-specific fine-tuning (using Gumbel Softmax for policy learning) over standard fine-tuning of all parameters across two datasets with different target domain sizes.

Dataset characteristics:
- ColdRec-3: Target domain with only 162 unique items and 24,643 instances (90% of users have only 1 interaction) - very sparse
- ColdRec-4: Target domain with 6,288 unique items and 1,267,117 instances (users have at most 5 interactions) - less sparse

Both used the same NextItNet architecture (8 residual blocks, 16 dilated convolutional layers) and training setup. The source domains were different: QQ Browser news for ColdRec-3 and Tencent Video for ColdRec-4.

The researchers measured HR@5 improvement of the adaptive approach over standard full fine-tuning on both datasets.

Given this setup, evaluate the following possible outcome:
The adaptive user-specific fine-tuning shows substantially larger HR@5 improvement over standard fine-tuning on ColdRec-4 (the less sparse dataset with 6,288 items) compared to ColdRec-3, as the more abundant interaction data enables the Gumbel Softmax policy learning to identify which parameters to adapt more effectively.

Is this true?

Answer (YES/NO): YES